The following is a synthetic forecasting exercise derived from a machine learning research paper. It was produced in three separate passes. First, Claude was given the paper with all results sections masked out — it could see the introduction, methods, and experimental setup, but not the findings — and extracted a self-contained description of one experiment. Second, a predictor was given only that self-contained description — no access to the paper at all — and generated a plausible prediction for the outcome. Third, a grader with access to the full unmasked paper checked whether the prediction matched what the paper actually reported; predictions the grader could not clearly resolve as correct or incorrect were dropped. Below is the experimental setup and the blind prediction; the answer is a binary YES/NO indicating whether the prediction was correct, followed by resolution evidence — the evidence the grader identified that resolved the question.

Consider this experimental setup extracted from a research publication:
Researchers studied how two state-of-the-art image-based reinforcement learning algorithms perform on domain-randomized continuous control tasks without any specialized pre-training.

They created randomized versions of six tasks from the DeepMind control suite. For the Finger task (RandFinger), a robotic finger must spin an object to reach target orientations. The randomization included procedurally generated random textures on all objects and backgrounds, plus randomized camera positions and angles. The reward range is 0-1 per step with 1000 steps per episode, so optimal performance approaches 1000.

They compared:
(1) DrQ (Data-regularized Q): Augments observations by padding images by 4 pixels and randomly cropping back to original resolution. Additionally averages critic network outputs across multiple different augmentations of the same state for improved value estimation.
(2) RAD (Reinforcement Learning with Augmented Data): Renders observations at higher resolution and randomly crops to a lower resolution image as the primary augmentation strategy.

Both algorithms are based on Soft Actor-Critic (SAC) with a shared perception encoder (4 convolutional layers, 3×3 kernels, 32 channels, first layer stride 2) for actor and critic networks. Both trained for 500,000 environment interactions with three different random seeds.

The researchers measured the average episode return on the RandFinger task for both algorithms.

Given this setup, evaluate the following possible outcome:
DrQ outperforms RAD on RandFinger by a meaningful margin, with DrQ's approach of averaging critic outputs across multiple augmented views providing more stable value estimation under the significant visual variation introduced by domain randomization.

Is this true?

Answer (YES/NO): NO